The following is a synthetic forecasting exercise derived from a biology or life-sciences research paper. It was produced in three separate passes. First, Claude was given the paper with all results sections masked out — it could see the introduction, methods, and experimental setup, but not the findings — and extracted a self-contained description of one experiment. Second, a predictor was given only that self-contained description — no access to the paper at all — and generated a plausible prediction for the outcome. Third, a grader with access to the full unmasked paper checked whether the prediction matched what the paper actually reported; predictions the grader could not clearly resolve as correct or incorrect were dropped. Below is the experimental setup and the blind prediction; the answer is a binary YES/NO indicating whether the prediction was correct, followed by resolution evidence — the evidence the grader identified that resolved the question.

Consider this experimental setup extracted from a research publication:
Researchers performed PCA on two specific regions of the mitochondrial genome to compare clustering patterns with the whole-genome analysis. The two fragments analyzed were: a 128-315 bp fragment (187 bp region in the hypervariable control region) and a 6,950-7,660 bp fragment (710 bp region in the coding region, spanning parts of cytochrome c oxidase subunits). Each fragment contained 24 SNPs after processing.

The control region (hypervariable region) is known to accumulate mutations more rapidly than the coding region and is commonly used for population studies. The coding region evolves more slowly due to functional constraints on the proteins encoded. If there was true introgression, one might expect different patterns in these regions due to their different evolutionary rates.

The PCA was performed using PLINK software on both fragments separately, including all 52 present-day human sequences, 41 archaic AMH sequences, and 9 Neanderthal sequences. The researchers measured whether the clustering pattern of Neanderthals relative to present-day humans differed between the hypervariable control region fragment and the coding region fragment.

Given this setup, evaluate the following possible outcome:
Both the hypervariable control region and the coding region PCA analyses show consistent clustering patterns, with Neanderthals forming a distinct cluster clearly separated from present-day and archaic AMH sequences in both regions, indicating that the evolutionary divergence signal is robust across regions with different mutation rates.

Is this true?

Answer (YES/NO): NO